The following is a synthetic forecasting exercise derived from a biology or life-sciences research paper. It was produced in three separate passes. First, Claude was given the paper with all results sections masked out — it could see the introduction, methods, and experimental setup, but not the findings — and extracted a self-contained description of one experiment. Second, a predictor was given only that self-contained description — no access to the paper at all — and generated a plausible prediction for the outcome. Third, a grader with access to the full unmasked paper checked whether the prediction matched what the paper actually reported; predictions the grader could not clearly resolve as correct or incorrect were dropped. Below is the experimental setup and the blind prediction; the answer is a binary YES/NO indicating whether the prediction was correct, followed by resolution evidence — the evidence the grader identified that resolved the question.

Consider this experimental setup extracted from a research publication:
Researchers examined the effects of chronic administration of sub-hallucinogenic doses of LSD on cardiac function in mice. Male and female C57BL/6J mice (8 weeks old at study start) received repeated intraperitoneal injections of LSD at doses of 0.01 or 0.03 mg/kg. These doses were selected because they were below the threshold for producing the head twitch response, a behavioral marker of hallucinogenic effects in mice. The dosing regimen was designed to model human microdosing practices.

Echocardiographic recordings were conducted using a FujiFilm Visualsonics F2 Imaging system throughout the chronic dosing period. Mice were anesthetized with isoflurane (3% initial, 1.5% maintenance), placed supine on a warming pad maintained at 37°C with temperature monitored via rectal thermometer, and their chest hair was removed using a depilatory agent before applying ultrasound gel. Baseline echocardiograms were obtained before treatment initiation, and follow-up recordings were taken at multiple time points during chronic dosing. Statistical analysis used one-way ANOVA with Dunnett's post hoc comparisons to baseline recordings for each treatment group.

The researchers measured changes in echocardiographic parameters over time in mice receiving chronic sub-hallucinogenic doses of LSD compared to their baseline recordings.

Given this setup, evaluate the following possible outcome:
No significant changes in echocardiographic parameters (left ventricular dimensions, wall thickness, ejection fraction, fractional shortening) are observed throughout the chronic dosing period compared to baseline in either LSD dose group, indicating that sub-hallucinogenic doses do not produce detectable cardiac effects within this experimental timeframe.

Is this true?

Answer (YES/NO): YES